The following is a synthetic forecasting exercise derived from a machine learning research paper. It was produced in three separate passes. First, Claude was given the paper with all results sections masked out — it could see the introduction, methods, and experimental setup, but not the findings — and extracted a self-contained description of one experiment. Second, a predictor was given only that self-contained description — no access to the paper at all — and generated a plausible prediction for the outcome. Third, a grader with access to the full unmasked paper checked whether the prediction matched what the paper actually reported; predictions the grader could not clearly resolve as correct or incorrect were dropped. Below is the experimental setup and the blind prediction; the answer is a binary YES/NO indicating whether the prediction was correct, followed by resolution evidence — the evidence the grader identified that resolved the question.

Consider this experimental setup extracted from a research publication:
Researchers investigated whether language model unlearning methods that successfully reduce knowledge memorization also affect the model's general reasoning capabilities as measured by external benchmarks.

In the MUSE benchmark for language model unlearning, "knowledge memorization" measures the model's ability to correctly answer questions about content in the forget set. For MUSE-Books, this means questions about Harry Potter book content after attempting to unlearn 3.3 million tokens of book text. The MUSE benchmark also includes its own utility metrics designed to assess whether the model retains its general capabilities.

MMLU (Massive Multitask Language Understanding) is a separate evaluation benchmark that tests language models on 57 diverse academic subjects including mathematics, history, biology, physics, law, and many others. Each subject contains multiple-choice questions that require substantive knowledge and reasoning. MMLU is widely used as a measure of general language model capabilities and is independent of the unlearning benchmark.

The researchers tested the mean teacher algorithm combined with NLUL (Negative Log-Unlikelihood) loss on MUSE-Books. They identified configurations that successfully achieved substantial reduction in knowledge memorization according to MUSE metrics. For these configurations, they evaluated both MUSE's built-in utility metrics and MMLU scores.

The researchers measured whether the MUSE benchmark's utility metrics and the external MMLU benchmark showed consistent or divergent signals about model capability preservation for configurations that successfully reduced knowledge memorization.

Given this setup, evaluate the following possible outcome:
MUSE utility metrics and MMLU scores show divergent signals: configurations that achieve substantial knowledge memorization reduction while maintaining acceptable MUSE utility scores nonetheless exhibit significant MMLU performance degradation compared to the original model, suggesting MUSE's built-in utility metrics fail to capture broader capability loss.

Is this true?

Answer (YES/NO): NO